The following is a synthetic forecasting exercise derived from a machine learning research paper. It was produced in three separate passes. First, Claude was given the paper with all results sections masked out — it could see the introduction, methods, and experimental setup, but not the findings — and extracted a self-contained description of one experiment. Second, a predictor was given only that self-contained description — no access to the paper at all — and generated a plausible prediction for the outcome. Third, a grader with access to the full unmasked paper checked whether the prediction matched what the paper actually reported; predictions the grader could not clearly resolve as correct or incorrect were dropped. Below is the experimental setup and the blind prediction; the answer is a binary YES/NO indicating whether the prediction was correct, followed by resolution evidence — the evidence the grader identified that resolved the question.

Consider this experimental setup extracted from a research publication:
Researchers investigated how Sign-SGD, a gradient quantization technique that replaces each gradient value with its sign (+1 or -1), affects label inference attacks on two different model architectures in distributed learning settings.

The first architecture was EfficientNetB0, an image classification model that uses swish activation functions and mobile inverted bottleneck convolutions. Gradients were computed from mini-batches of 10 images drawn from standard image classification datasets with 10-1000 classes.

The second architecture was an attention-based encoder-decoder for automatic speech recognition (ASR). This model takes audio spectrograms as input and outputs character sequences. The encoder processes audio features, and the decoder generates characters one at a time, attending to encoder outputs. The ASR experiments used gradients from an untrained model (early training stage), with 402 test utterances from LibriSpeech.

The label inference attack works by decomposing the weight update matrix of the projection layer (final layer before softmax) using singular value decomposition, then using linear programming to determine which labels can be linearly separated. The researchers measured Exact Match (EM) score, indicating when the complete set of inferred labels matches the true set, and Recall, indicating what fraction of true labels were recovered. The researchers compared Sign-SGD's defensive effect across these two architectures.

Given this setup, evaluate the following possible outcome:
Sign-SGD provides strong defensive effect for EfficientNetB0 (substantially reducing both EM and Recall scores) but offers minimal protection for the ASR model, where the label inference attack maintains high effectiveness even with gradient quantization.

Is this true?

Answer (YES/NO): NO